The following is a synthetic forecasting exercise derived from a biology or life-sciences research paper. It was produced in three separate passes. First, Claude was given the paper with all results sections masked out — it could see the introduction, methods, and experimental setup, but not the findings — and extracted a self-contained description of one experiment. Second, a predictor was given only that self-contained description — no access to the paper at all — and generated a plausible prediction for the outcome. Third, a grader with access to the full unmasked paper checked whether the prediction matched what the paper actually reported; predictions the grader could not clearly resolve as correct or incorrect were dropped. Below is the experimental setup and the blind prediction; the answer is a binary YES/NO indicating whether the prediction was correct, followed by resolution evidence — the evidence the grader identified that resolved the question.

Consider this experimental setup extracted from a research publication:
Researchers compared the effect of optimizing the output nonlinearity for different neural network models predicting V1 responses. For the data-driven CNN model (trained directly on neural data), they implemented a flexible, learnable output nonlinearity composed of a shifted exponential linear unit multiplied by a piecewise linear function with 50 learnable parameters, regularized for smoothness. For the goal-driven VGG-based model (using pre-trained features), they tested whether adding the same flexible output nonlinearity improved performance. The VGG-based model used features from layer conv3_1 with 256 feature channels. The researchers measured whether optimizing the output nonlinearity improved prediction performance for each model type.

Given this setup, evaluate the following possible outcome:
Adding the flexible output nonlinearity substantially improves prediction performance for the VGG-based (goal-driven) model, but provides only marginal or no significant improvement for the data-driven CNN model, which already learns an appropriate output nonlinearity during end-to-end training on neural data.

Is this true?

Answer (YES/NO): NO